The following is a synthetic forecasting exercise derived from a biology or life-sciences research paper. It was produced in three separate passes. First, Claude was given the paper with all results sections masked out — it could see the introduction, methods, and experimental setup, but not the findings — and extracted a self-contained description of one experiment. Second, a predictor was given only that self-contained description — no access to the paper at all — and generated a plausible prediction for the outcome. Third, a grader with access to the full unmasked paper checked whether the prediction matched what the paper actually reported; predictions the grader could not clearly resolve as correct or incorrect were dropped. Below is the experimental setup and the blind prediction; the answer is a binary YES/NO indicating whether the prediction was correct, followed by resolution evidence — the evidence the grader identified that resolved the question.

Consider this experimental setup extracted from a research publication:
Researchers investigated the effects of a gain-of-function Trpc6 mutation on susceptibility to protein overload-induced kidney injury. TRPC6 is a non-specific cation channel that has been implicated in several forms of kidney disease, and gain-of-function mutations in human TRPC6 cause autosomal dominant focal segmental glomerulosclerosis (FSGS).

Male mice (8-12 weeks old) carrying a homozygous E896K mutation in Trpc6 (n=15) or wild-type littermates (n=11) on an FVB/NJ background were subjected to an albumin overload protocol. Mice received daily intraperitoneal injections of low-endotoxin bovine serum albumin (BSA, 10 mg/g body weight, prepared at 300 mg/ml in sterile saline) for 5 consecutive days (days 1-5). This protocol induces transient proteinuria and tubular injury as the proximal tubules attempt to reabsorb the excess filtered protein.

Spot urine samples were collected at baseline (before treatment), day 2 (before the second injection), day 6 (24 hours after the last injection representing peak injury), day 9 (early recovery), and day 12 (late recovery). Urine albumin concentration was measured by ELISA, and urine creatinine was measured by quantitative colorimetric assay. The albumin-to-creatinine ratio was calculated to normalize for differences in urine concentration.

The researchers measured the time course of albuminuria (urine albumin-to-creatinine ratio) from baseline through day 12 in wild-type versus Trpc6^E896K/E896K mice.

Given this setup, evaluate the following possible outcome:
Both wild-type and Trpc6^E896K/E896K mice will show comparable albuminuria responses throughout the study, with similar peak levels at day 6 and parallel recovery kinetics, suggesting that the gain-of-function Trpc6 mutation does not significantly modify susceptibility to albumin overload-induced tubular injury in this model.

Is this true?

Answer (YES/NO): NO